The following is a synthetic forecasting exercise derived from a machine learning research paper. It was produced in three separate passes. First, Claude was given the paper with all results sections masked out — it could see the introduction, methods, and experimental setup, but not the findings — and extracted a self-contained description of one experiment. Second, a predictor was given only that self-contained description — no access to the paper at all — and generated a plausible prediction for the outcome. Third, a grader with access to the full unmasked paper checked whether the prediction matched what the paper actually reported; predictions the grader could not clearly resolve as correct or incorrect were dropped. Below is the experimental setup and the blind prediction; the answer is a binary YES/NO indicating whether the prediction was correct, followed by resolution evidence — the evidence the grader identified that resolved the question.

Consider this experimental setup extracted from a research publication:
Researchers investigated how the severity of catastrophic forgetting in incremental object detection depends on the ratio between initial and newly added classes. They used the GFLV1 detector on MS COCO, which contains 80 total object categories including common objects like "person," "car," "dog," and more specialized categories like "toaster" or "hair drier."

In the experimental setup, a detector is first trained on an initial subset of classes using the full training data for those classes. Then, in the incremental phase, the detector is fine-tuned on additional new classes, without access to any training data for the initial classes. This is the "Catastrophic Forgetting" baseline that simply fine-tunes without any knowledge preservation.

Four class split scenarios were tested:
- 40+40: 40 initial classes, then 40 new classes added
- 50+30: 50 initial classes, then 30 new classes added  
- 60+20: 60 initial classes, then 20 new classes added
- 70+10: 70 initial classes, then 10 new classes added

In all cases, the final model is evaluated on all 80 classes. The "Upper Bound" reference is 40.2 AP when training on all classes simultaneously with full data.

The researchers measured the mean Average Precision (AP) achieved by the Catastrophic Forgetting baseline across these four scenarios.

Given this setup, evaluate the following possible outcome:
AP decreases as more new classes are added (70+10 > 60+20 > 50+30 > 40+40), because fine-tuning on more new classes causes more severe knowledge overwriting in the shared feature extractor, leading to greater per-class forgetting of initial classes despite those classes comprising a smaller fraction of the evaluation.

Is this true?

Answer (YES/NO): NO